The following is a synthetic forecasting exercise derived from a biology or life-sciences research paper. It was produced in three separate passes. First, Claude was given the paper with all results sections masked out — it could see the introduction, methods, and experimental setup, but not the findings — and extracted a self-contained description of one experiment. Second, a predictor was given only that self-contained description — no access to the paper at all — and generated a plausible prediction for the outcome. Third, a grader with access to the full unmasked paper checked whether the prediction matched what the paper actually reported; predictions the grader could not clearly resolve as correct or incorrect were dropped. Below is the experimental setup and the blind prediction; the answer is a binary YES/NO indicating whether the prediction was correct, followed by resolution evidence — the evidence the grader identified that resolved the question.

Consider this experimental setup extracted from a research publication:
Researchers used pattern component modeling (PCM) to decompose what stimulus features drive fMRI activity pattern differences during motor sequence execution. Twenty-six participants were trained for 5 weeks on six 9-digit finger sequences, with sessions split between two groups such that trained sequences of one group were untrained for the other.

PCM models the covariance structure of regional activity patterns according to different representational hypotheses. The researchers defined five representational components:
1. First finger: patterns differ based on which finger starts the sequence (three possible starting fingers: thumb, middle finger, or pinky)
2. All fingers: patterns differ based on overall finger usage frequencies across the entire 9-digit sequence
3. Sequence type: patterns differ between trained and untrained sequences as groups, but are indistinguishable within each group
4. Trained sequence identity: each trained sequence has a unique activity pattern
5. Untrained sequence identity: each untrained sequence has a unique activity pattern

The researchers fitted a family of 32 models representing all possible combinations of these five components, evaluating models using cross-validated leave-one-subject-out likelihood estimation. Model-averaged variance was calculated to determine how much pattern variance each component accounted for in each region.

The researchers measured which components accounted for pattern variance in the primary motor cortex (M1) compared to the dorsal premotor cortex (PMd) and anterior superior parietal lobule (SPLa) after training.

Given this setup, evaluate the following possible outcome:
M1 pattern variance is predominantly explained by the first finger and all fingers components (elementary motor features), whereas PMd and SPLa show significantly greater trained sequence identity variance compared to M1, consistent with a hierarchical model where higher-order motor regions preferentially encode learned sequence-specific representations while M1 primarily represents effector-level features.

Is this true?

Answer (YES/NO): YES